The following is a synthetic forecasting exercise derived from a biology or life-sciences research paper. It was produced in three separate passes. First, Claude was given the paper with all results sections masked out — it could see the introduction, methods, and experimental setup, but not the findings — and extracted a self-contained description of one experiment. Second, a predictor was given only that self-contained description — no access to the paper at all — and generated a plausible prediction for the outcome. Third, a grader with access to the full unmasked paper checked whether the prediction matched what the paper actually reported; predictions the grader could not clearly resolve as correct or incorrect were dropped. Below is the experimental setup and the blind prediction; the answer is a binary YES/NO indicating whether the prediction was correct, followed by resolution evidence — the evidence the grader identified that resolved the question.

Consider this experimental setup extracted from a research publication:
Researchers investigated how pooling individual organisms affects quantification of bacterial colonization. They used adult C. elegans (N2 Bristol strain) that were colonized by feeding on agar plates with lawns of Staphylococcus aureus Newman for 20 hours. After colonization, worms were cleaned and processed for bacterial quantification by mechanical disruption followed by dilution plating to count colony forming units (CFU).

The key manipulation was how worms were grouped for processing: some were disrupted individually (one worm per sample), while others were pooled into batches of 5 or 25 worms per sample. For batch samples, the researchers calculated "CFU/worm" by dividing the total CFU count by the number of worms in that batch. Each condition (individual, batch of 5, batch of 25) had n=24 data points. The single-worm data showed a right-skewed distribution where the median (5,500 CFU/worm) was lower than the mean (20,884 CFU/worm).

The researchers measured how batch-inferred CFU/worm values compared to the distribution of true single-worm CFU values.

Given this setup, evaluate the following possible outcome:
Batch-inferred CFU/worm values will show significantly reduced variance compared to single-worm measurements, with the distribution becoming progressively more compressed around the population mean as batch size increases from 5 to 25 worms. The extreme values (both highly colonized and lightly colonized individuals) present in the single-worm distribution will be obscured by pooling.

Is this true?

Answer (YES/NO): YES